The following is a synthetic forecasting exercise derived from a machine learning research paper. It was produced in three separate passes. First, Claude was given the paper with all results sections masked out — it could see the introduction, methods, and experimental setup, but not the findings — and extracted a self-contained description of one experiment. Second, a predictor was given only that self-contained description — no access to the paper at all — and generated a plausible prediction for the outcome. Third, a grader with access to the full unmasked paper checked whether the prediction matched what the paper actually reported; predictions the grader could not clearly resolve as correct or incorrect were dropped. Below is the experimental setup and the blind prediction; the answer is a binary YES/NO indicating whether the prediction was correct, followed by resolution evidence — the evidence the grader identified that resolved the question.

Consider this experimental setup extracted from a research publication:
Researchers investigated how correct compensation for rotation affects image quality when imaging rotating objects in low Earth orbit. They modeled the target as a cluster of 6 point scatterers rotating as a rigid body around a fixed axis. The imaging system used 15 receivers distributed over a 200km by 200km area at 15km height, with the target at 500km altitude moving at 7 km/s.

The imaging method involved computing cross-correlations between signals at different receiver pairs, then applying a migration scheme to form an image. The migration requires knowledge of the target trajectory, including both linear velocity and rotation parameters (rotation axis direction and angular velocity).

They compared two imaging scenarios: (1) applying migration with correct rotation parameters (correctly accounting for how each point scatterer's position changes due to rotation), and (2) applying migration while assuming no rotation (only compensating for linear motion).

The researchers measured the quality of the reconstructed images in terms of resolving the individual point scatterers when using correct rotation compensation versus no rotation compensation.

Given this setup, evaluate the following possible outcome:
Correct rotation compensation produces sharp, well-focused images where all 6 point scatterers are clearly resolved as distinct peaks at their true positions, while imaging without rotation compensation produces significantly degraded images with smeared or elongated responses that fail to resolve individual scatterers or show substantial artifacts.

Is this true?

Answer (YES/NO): YES